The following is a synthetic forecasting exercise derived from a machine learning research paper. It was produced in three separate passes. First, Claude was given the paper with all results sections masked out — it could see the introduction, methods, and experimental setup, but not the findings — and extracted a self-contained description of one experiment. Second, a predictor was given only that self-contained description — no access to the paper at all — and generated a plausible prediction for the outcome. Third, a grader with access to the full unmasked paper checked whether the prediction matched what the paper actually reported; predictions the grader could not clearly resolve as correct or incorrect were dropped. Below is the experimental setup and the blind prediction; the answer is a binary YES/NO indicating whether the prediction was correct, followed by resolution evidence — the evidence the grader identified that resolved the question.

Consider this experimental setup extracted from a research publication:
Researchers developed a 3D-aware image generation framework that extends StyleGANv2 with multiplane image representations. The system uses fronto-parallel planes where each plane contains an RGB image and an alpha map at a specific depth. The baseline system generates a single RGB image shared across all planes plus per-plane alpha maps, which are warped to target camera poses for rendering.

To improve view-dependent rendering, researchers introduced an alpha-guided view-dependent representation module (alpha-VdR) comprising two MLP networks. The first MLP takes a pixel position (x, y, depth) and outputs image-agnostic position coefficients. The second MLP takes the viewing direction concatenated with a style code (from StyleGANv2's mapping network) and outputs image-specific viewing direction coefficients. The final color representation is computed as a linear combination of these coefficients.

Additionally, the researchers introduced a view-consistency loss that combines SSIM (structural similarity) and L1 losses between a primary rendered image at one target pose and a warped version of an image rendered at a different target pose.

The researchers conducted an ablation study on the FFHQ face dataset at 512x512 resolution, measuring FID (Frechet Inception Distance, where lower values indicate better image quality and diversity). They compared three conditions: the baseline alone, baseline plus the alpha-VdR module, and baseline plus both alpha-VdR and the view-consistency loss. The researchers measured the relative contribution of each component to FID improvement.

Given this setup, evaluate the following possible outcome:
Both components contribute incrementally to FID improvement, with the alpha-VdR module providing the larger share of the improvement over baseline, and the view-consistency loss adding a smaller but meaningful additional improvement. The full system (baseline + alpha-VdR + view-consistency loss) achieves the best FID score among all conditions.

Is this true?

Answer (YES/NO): YES